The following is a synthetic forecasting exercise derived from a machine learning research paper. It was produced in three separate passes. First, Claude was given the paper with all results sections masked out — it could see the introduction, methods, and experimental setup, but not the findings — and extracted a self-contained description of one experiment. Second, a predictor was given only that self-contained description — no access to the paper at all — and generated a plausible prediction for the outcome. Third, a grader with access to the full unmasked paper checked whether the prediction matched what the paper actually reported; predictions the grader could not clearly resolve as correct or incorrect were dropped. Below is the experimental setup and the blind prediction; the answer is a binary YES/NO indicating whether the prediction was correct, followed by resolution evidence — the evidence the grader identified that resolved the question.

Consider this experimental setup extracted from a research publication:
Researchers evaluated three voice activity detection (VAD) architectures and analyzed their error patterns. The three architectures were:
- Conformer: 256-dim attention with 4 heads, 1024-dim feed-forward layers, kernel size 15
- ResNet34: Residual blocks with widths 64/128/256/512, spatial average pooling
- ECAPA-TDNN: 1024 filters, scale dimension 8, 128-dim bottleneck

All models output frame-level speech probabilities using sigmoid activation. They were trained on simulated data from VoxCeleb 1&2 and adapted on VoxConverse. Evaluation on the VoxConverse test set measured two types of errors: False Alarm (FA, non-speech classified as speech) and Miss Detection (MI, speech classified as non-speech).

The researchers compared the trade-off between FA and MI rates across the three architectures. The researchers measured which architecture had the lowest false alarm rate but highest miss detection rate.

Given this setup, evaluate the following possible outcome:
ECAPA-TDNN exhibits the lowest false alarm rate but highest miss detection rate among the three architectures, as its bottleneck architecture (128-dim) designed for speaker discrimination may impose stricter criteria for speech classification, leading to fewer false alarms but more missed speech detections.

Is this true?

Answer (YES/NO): YES